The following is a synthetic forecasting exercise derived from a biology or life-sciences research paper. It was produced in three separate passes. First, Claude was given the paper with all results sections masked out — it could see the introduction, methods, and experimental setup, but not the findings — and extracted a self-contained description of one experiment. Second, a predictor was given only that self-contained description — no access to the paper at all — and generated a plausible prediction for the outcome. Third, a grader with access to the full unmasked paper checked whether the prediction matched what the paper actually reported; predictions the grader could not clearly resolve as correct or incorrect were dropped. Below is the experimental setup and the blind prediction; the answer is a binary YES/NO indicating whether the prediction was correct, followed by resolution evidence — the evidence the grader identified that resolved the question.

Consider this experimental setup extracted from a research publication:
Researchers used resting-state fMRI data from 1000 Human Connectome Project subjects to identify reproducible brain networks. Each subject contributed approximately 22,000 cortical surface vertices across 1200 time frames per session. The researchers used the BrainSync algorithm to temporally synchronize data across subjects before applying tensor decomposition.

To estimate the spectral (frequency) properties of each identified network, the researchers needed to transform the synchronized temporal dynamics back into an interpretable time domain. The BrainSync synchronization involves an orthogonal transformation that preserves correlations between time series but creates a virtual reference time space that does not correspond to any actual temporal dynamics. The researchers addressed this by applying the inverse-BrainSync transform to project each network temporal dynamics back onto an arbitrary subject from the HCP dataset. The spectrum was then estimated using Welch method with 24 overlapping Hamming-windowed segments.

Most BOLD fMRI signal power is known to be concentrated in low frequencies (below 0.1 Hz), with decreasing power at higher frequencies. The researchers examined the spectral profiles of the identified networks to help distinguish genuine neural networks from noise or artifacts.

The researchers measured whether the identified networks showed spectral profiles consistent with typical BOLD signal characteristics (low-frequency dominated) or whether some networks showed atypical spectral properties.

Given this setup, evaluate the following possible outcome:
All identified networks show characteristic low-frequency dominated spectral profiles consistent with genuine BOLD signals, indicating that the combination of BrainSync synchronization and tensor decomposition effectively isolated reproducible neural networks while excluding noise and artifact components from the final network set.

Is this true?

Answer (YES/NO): NO